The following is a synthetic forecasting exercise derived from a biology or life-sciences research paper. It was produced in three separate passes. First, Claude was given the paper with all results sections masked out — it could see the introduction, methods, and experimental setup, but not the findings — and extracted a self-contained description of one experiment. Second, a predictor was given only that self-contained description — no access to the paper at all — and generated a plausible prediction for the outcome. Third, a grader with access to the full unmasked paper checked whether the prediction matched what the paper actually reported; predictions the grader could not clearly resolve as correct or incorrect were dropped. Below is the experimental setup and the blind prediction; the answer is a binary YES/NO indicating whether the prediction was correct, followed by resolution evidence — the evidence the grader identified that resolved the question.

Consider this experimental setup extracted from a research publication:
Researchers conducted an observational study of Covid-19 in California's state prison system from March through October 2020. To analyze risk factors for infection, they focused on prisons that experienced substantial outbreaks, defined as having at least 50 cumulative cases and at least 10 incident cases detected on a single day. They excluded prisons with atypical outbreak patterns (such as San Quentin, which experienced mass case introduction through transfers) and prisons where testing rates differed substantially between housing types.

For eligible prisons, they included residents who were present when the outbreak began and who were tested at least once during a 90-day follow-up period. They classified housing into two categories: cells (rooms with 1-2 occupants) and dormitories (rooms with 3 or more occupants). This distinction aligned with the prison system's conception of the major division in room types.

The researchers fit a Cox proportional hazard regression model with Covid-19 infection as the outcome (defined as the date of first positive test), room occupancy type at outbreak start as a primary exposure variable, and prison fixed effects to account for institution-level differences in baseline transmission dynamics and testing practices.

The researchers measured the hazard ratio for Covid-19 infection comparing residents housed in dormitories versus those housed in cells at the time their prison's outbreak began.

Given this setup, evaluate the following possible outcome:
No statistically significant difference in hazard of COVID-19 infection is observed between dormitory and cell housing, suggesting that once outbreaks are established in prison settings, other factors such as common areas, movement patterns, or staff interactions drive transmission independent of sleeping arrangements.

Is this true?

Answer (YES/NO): NO